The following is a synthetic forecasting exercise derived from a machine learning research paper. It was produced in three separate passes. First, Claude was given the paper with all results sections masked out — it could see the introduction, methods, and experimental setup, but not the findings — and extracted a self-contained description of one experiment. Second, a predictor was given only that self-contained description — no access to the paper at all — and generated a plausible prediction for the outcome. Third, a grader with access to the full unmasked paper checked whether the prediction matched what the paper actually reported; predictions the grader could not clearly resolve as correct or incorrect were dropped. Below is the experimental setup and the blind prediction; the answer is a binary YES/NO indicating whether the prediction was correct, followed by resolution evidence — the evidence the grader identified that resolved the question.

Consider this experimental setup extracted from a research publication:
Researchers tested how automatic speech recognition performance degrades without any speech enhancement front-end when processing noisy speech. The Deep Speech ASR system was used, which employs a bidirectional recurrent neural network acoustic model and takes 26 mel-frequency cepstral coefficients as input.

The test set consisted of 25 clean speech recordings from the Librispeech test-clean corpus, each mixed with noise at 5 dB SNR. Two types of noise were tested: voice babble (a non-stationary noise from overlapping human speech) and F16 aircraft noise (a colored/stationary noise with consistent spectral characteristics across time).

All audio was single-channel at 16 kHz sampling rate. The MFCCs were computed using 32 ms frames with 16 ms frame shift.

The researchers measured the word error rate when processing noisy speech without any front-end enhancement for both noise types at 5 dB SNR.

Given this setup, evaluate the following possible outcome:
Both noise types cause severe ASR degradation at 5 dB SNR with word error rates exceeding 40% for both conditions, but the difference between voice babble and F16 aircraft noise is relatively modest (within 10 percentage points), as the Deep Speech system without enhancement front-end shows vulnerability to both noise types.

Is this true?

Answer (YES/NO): NO